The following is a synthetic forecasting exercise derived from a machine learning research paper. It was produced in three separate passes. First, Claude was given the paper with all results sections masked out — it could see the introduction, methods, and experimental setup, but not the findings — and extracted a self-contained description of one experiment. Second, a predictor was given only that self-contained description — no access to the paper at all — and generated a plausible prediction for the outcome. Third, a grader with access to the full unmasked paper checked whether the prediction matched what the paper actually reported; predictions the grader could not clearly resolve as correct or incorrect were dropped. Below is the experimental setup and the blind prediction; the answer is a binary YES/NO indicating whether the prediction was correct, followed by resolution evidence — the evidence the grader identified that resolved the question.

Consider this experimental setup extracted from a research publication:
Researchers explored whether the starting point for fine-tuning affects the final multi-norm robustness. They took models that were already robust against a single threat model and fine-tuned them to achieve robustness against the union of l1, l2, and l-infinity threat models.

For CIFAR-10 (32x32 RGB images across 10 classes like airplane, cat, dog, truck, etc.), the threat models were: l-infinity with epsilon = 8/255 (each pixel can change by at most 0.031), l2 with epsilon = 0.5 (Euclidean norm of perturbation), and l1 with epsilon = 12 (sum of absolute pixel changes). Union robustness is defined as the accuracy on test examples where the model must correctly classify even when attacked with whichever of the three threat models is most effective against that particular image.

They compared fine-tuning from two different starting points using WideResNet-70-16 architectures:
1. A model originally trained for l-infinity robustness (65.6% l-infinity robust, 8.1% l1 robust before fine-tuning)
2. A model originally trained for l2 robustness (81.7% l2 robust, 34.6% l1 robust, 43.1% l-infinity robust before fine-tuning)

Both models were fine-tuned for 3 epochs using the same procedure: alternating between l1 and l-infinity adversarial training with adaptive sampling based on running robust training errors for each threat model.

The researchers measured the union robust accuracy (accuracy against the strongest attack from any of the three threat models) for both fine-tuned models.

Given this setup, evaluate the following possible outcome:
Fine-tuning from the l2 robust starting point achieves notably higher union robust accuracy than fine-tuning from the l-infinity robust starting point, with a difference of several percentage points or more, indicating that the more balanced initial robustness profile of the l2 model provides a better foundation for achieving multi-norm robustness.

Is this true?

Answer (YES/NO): NO